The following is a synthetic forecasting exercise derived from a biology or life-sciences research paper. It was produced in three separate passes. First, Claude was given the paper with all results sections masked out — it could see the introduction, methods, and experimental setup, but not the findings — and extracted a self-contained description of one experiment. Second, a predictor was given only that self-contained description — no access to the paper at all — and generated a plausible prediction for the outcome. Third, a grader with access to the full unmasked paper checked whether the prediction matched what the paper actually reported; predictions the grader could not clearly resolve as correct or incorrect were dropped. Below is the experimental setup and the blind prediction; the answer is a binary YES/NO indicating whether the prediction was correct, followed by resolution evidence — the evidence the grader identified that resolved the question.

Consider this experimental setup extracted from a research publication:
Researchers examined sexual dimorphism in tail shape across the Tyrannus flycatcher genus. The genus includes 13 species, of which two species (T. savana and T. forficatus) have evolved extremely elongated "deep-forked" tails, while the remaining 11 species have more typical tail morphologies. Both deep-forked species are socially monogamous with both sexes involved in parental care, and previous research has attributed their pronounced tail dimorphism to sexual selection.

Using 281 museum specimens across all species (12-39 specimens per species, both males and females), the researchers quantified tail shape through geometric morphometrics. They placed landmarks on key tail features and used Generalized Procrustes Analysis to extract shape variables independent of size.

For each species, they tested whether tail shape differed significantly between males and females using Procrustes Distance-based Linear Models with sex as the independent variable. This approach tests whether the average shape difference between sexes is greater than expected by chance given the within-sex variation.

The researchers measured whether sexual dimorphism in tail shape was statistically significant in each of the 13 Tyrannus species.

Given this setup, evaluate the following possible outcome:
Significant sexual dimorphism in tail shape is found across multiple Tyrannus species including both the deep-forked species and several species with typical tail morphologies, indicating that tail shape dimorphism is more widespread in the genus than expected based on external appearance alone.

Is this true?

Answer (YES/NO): NO